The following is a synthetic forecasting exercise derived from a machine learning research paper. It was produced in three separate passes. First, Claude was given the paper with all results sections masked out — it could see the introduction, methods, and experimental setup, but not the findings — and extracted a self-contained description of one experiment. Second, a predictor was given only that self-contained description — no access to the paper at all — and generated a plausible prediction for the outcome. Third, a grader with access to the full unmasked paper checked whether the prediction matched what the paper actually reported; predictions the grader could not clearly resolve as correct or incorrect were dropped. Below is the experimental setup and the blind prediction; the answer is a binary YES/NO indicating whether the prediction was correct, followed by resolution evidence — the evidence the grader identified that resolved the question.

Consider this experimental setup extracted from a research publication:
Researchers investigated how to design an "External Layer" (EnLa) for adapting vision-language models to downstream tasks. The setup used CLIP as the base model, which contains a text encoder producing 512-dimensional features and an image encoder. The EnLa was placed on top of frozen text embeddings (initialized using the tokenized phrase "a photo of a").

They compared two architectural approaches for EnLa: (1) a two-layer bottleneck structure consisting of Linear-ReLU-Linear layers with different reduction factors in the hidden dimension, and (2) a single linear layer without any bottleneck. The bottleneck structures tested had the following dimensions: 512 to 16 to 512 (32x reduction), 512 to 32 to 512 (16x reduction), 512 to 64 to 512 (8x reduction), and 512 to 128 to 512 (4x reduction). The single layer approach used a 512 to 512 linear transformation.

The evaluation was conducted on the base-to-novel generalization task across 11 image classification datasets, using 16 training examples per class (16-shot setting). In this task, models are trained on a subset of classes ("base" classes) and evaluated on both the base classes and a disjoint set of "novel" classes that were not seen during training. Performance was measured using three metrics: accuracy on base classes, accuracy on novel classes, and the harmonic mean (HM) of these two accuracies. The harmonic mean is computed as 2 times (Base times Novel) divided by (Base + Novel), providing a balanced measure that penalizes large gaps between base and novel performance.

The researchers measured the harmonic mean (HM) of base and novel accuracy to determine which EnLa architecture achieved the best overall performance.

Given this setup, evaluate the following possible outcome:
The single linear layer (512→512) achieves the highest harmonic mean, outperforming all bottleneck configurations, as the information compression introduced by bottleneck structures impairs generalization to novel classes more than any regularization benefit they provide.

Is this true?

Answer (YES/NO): NO